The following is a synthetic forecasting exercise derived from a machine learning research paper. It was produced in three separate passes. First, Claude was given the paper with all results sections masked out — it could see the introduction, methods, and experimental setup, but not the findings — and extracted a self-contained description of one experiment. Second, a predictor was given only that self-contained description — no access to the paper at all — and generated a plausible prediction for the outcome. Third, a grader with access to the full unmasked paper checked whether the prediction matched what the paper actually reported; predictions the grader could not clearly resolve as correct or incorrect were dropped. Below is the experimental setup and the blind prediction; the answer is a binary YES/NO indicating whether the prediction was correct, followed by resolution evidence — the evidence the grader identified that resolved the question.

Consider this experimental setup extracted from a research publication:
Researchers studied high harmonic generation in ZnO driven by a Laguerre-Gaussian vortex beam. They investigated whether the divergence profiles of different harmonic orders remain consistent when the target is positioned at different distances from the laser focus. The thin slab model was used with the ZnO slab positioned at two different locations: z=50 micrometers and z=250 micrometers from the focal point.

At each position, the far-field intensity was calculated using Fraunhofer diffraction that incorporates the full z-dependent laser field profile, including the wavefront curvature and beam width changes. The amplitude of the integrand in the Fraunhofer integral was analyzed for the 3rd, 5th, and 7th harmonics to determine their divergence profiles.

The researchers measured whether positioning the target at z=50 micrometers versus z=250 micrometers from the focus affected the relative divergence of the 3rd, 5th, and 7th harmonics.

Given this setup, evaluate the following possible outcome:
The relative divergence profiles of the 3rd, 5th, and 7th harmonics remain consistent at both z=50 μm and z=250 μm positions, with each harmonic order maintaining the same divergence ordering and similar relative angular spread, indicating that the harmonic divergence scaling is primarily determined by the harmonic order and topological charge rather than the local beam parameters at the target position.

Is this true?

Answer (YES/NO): YES